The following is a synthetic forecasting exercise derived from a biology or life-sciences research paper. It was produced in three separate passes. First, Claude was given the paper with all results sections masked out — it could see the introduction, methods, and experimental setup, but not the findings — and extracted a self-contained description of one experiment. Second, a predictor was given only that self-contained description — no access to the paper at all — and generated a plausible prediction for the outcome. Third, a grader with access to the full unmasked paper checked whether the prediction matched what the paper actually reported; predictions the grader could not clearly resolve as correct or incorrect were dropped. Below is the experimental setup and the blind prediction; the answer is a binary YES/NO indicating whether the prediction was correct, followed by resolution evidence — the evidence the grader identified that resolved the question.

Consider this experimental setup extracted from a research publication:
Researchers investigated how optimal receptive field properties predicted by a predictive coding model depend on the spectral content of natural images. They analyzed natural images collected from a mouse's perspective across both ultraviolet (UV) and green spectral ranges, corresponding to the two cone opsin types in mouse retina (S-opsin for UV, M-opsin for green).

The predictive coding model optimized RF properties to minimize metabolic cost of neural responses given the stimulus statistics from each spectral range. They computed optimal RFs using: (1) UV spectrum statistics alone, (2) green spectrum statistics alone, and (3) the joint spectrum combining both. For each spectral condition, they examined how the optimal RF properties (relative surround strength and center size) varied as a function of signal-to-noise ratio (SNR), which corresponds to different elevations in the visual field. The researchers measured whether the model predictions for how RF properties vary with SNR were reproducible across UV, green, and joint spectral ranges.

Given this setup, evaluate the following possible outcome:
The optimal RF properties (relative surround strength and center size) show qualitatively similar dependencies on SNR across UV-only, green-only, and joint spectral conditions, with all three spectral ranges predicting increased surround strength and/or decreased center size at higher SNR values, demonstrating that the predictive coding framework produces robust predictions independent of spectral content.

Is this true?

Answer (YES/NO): YES